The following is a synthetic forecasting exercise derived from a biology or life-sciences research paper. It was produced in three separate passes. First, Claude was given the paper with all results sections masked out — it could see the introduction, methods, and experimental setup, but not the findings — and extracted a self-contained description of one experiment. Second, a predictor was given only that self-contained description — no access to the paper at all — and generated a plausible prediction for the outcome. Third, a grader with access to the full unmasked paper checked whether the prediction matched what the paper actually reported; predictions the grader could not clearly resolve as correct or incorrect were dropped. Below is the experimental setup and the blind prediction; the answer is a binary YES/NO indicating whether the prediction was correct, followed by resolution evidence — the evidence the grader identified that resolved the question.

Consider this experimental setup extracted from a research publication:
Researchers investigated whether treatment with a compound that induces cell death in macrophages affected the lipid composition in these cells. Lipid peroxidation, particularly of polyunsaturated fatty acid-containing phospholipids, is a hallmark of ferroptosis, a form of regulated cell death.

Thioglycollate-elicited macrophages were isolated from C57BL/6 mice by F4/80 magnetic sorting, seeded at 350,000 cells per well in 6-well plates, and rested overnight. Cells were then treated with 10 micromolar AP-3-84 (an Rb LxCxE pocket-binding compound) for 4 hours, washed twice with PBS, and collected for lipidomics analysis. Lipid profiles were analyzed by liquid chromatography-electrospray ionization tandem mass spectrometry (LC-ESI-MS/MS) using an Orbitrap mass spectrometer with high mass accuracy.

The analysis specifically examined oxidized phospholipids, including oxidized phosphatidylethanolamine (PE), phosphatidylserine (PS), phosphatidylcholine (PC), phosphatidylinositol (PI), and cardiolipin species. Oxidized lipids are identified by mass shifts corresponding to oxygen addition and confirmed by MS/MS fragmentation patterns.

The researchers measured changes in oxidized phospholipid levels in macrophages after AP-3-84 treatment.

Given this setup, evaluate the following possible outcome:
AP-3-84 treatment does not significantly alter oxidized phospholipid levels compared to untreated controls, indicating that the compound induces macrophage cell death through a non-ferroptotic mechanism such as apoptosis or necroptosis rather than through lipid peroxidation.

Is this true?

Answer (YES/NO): NO